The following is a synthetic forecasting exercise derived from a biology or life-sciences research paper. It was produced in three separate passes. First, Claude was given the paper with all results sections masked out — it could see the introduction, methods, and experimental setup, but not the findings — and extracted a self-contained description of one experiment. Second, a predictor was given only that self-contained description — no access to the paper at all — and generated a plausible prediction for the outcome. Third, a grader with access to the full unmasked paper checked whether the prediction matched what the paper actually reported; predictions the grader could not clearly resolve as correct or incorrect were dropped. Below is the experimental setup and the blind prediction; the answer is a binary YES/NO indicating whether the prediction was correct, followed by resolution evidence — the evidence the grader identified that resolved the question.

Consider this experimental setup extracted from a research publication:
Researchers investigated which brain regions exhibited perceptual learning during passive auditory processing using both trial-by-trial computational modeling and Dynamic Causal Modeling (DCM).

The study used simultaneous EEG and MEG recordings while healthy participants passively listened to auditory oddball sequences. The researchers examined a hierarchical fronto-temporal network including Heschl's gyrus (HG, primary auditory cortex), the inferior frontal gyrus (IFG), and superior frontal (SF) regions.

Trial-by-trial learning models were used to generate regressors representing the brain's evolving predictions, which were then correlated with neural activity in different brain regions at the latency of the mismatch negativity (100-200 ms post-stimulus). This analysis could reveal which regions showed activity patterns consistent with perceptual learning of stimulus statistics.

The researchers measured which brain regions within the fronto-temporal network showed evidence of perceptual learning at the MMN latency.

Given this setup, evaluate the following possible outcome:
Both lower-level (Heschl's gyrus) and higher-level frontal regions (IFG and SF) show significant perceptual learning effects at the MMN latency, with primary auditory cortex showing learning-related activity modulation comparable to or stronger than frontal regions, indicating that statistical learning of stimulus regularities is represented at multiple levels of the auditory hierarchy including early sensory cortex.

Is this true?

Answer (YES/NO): NO